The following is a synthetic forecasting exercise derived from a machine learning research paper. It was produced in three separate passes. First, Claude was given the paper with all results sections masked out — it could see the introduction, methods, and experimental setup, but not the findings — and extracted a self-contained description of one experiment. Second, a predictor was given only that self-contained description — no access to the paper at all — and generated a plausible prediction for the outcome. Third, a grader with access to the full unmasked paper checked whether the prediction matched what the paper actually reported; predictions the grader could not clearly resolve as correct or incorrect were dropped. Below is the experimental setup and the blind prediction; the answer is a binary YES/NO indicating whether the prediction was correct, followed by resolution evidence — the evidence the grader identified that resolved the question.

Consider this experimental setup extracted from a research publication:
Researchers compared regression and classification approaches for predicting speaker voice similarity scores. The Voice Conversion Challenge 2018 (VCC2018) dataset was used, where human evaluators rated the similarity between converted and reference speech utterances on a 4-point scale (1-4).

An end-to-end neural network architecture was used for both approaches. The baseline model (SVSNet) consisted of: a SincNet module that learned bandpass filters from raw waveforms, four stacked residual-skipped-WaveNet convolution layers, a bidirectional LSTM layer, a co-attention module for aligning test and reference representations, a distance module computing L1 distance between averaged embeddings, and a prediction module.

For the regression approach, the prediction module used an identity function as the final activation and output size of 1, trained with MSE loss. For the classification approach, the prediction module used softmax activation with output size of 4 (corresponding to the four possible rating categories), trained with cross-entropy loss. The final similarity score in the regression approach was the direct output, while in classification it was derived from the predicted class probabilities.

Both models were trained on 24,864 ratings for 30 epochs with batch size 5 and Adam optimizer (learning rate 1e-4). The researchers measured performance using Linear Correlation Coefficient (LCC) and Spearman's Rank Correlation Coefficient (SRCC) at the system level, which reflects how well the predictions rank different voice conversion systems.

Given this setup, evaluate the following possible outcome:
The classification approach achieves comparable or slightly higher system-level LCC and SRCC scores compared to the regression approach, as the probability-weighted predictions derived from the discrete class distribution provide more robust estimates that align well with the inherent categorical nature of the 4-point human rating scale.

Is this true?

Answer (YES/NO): NO